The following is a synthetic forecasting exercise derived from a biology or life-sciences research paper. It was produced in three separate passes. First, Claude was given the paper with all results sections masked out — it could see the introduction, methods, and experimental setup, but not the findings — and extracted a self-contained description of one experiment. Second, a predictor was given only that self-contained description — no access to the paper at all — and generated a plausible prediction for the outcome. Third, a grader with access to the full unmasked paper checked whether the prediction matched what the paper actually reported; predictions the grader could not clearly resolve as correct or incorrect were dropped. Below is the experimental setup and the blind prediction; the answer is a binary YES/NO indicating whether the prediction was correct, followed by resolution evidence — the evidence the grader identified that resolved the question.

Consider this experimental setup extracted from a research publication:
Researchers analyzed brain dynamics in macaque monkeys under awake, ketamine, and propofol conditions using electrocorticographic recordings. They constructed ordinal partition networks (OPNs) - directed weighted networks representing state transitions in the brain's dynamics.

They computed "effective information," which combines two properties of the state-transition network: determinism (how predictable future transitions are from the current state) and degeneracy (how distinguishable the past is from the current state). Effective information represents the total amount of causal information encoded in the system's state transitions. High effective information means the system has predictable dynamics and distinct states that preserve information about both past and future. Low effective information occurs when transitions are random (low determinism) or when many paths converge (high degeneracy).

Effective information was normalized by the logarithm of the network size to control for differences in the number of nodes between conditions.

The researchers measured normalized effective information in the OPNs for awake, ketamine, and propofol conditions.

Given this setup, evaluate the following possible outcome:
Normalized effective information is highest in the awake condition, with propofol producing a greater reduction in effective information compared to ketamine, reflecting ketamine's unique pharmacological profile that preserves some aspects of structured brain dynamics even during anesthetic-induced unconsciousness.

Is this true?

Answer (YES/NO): NO